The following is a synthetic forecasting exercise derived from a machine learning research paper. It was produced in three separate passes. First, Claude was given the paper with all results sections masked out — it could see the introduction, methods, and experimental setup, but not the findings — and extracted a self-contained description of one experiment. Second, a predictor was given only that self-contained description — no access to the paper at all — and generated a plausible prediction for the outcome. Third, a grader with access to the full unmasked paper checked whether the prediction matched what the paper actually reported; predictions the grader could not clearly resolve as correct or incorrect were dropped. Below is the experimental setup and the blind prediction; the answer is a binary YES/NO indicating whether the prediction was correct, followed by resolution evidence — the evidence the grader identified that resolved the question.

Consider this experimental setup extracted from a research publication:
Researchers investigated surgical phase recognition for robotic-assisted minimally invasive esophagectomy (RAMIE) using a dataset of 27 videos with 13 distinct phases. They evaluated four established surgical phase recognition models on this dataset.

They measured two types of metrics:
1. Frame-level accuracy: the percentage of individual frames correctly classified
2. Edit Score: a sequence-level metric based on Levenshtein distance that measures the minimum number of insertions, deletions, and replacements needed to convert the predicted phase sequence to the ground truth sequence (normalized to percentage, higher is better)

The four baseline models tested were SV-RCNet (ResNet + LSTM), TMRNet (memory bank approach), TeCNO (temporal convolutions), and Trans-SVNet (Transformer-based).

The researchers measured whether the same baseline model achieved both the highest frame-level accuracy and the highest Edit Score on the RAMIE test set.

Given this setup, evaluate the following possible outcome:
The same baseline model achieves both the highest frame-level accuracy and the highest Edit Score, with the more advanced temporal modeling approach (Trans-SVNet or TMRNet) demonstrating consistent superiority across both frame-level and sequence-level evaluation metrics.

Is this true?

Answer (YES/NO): NO